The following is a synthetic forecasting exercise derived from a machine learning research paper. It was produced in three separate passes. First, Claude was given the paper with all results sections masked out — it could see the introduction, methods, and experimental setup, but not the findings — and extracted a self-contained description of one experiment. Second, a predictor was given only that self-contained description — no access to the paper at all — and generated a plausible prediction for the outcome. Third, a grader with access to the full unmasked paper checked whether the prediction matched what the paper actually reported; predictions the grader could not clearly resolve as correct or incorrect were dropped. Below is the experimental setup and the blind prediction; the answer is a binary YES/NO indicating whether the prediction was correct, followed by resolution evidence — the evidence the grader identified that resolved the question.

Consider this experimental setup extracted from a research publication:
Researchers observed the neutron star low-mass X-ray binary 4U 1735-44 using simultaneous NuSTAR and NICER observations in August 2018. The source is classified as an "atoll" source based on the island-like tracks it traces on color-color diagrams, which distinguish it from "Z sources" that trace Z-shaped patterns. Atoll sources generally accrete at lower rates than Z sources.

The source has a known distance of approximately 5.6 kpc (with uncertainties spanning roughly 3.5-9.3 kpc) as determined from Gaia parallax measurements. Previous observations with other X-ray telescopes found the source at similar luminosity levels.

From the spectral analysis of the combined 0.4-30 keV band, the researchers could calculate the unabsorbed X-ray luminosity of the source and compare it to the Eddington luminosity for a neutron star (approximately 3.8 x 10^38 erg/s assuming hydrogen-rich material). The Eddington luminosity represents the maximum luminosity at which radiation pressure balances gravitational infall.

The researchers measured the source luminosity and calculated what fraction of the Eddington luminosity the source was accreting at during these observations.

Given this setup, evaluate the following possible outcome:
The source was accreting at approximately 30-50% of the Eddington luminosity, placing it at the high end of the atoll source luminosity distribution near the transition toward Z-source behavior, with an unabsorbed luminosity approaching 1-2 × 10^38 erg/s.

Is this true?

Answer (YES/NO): NO